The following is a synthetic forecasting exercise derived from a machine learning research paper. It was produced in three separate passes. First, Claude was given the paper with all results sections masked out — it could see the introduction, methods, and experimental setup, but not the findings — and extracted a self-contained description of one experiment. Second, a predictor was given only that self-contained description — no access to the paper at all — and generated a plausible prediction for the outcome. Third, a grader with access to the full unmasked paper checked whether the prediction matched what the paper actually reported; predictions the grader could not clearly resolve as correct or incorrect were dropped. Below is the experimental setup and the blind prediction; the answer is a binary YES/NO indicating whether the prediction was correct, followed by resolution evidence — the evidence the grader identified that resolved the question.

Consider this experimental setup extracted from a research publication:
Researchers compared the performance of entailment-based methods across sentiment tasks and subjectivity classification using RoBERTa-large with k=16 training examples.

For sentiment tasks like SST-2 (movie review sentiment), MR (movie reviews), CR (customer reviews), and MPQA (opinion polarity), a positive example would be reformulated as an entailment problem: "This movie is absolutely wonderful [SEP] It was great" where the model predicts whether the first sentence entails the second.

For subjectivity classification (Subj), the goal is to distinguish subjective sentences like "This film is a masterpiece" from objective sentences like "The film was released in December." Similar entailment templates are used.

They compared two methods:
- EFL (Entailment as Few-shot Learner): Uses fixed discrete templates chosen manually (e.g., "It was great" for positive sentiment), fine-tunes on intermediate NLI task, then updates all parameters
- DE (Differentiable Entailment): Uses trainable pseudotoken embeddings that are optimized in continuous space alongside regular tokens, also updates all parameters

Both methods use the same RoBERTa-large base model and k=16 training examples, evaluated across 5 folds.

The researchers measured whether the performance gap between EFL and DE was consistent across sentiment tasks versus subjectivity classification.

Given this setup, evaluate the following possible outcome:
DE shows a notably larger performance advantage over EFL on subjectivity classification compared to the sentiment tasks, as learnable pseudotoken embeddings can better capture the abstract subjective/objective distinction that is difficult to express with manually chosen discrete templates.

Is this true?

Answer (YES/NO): YES